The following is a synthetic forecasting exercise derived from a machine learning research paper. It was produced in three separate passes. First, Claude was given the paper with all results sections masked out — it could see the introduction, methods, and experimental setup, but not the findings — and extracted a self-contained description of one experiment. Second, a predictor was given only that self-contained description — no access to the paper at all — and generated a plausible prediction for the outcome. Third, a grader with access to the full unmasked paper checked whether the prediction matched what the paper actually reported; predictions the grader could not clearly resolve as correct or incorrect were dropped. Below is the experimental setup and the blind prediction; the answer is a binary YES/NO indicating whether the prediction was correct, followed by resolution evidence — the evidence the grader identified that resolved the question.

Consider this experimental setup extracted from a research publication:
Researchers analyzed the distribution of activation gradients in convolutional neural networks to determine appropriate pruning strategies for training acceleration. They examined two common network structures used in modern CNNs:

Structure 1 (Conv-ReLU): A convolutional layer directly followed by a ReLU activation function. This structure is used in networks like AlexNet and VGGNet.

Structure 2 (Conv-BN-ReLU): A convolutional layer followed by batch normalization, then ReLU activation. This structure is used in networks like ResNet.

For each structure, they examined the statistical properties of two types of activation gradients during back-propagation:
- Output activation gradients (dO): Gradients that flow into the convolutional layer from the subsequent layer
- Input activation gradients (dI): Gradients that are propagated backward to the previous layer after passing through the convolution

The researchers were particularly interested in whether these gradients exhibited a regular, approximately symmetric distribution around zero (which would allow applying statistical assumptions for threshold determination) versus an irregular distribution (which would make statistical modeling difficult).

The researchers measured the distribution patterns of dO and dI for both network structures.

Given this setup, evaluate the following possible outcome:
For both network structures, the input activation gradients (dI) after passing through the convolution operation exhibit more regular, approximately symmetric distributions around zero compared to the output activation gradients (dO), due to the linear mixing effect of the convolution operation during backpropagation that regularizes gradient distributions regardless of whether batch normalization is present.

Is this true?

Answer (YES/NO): NO